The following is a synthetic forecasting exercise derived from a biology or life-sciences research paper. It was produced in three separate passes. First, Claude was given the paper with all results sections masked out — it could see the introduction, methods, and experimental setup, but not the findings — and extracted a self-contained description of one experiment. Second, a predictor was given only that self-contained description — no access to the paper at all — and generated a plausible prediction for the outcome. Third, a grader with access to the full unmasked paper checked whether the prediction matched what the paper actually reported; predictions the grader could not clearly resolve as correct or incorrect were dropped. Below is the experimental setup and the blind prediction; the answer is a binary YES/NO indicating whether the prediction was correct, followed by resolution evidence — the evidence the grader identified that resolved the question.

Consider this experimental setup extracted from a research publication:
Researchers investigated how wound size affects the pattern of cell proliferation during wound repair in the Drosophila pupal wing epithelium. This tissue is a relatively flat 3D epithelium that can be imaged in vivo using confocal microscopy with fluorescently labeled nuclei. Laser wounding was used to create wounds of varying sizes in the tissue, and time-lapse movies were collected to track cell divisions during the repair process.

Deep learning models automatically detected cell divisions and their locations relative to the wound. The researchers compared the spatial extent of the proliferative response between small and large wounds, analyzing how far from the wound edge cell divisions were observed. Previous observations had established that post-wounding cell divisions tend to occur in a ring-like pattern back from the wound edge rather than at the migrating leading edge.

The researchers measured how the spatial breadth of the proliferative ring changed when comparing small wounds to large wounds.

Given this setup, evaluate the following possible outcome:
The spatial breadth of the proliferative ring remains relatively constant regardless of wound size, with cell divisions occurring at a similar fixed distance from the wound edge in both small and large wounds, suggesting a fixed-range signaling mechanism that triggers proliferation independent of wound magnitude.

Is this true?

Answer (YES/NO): NO